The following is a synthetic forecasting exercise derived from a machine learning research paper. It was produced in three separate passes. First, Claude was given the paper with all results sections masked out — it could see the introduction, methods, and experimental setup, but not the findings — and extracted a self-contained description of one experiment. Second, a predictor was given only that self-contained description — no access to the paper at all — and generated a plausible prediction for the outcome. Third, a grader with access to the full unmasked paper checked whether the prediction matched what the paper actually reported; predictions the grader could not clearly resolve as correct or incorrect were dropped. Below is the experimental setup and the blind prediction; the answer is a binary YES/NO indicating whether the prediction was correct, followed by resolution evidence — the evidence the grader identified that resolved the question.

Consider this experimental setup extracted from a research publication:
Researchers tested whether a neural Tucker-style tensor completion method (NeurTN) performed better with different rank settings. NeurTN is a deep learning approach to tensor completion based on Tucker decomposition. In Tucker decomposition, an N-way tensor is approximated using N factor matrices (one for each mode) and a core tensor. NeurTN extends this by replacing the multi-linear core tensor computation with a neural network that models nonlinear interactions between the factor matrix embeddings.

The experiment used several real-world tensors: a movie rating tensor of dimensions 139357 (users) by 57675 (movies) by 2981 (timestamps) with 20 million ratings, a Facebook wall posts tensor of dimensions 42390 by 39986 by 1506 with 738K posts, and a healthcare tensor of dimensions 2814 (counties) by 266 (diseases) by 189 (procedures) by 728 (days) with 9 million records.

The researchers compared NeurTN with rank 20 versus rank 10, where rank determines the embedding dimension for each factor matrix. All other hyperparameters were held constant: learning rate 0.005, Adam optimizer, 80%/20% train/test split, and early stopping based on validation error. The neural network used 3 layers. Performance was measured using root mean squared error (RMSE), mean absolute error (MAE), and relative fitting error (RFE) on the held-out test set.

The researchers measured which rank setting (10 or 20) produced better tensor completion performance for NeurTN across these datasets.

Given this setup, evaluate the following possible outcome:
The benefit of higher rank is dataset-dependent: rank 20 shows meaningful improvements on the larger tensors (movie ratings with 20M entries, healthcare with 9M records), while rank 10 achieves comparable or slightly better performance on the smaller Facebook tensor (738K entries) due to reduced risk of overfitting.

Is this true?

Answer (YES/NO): NO